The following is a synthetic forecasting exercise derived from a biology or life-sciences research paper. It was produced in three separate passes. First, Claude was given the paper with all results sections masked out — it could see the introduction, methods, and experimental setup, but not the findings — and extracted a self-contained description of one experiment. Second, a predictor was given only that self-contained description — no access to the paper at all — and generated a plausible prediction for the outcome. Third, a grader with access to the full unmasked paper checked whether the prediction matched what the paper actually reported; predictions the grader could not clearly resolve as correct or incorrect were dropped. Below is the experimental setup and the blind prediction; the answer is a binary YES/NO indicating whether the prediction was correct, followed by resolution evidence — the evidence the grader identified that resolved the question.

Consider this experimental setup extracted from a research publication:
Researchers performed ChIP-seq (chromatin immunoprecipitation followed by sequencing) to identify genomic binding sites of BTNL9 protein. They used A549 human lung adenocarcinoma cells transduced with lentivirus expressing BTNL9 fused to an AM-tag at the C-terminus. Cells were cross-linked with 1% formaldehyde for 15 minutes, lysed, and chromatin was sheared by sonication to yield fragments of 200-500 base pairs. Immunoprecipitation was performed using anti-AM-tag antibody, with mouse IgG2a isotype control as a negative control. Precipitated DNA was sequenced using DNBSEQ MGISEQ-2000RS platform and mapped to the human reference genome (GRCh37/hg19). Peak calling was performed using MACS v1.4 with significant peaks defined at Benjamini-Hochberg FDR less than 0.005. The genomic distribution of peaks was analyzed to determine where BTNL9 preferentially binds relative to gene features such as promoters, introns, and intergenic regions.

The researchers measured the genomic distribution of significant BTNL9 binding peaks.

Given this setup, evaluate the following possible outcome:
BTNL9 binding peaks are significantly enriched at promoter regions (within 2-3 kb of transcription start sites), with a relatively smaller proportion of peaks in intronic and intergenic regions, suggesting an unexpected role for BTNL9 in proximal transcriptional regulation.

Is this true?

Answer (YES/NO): NO